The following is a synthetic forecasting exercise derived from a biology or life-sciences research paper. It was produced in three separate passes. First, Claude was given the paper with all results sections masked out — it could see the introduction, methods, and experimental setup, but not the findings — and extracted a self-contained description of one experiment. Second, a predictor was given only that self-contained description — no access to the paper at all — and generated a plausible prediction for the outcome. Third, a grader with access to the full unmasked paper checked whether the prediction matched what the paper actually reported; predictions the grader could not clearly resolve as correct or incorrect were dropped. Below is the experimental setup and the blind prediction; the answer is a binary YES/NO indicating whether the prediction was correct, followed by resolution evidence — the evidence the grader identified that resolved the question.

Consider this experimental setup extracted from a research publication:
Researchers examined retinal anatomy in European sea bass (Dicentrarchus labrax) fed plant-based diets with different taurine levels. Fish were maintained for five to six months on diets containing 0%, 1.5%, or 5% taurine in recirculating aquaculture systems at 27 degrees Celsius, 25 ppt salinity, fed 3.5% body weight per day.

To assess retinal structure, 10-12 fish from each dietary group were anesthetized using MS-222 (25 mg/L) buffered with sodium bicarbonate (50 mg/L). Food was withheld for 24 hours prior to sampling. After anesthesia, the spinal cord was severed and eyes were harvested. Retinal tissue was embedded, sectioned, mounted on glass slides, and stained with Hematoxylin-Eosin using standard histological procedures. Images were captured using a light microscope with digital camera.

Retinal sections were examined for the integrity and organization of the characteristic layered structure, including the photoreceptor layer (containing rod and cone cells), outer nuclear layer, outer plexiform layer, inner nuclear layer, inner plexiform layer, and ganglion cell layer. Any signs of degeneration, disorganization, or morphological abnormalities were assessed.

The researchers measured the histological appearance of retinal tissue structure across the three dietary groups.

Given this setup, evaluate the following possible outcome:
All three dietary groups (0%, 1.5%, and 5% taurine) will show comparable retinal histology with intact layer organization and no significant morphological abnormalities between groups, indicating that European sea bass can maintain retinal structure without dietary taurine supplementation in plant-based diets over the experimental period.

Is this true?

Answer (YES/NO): YES